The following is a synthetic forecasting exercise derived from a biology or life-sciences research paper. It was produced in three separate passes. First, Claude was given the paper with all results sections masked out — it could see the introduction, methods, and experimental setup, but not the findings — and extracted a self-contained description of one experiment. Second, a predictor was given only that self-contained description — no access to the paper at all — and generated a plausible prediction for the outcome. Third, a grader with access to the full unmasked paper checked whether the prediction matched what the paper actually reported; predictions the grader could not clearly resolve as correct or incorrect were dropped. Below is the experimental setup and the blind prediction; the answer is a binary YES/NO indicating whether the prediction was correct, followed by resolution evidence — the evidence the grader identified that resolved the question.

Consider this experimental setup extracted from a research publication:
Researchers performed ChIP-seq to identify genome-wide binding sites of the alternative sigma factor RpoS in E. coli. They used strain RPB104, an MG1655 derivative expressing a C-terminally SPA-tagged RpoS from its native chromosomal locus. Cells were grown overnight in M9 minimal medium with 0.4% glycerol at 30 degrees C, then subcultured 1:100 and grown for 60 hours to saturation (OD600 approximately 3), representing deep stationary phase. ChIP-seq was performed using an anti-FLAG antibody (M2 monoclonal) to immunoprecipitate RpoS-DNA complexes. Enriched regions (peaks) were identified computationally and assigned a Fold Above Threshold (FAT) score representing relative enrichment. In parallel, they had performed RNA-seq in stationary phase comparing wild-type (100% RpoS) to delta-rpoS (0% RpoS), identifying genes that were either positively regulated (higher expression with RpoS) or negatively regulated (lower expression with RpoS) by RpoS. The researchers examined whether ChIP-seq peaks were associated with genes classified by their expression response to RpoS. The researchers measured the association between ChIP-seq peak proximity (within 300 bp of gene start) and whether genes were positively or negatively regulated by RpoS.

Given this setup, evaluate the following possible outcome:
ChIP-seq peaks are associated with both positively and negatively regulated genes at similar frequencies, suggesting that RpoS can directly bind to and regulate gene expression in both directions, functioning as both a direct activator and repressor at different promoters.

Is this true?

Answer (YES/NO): NO